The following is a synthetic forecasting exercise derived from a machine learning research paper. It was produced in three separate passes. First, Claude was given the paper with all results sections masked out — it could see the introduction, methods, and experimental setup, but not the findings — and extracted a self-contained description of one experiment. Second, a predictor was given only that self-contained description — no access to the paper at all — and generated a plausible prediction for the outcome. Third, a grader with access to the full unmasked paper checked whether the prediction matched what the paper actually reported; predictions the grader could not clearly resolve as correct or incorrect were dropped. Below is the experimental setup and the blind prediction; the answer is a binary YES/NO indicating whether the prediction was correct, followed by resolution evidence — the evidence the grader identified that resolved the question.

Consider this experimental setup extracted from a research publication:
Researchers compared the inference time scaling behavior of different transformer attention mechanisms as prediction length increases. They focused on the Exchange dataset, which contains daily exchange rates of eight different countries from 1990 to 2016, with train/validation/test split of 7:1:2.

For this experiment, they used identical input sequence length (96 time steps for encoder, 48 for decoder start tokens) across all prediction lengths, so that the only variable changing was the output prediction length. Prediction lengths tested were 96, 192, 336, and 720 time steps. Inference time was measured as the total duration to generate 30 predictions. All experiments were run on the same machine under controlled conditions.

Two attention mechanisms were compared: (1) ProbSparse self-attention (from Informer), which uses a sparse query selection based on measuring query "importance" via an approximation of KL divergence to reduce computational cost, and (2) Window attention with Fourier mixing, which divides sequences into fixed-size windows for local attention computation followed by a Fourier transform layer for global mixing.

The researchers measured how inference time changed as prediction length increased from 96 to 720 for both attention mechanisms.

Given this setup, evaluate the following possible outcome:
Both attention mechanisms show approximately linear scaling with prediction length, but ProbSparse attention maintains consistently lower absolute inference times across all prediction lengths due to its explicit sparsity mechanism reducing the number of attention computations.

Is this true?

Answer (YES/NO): NO